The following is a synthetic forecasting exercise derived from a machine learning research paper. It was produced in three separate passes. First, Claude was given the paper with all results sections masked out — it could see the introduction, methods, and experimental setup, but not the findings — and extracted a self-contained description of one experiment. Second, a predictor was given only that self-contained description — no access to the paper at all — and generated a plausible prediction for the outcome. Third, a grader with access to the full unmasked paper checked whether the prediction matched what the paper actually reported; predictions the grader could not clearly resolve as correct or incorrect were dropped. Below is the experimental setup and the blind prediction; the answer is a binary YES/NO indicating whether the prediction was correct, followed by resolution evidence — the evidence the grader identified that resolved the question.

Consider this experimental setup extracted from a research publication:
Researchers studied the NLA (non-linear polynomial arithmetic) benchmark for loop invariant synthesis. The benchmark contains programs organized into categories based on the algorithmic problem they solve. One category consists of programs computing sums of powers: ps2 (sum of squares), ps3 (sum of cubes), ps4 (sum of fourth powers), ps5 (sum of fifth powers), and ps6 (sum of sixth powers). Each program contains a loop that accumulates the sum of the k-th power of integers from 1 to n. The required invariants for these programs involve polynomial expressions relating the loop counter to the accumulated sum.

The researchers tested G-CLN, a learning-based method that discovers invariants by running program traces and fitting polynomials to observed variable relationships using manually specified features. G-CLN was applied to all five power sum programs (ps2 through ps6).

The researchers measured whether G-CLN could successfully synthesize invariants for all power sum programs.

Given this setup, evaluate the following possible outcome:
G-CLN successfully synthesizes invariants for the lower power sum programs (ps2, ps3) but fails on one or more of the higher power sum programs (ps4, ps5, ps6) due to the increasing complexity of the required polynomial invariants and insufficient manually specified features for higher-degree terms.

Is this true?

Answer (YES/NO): NO